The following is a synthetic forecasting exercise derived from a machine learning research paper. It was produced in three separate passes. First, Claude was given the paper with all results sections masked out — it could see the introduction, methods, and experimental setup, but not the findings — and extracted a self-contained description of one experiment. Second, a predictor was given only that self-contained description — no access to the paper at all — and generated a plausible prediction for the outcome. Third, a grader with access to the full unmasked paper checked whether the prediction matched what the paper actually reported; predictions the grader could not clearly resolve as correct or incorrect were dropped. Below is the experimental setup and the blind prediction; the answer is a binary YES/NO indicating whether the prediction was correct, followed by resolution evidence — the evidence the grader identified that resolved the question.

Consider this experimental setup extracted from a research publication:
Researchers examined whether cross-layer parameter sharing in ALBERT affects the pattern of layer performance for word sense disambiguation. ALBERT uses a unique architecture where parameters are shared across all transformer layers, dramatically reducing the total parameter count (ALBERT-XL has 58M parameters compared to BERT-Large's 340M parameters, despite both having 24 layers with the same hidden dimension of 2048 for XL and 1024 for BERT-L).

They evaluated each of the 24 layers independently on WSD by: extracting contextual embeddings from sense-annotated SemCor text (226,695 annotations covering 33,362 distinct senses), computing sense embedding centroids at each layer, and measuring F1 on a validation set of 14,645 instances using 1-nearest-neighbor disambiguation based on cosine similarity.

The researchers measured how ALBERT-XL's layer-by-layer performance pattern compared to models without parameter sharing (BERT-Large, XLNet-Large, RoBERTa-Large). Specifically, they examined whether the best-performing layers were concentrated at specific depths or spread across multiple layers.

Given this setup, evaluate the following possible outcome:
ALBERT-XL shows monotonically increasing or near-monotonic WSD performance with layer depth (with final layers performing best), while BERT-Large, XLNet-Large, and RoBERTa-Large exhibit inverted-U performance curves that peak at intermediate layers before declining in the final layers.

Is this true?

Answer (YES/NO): NO